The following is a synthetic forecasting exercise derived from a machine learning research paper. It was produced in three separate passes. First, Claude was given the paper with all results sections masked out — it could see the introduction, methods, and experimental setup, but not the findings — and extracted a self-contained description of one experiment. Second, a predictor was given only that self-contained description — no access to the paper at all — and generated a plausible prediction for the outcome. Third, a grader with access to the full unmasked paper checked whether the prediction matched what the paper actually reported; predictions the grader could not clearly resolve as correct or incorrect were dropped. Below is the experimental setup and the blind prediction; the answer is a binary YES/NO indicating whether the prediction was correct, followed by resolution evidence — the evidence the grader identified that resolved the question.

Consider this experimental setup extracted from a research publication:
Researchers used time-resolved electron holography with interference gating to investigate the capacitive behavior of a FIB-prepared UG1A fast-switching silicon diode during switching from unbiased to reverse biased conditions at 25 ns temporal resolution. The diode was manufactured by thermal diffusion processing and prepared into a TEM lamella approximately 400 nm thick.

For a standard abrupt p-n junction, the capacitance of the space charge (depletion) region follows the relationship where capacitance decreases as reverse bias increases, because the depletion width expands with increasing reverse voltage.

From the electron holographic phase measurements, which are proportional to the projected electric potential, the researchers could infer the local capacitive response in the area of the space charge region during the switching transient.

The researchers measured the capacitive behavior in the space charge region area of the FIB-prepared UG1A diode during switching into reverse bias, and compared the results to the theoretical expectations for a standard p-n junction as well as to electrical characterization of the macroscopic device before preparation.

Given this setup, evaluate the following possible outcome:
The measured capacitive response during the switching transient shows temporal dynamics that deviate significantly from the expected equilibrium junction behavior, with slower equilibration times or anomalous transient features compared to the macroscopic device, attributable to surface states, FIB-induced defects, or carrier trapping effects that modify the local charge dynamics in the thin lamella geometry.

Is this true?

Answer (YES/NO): NO